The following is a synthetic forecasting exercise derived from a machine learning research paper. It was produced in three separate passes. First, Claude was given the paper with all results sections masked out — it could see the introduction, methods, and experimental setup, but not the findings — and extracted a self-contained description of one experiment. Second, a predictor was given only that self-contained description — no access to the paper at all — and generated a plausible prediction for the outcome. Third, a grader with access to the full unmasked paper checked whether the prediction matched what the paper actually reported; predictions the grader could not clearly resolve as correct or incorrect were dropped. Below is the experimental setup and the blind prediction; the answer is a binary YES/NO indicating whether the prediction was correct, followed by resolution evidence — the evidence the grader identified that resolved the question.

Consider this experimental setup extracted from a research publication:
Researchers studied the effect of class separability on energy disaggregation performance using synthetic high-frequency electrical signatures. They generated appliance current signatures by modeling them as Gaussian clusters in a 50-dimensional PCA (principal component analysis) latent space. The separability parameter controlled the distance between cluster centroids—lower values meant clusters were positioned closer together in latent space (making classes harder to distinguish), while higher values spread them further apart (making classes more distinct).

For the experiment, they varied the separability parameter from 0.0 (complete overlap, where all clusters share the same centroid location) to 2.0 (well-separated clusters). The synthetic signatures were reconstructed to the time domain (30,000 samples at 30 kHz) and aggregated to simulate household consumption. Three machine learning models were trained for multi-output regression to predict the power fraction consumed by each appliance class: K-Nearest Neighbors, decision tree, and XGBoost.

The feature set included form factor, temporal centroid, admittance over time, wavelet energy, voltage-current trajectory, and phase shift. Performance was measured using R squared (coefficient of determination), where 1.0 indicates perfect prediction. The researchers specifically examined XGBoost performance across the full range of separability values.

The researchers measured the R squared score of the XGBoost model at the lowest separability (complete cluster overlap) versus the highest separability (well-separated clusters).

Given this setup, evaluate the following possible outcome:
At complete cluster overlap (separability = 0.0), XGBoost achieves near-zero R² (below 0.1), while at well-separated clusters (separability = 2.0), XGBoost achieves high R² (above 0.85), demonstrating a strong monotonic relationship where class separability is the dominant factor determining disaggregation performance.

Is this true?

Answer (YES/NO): NO